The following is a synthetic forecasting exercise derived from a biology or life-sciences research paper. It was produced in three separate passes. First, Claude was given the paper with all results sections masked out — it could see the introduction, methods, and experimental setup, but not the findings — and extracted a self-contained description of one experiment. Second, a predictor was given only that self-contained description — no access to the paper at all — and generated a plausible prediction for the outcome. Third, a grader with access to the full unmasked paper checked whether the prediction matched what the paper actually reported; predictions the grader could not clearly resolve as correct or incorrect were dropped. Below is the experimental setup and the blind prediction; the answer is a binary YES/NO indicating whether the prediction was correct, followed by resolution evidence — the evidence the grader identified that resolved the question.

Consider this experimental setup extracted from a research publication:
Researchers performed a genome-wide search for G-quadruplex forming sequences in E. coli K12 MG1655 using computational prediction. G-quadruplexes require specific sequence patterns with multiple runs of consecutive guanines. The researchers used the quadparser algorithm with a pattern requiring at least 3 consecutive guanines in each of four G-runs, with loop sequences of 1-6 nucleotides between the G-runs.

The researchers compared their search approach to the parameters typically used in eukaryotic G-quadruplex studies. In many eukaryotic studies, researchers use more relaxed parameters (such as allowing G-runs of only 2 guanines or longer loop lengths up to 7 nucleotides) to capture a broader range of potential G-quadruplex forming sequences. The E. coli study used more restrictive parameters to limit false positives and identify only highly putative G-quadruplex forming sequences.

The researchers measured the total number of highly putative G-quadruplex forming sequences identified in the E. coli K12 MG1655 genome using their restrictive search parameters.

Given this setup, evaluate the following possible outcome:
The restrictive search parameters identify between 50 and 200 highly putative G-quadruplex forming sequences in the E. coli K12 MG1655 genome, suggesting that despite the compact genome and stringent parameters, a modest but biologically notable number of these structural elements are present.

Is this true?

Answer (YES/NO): YES